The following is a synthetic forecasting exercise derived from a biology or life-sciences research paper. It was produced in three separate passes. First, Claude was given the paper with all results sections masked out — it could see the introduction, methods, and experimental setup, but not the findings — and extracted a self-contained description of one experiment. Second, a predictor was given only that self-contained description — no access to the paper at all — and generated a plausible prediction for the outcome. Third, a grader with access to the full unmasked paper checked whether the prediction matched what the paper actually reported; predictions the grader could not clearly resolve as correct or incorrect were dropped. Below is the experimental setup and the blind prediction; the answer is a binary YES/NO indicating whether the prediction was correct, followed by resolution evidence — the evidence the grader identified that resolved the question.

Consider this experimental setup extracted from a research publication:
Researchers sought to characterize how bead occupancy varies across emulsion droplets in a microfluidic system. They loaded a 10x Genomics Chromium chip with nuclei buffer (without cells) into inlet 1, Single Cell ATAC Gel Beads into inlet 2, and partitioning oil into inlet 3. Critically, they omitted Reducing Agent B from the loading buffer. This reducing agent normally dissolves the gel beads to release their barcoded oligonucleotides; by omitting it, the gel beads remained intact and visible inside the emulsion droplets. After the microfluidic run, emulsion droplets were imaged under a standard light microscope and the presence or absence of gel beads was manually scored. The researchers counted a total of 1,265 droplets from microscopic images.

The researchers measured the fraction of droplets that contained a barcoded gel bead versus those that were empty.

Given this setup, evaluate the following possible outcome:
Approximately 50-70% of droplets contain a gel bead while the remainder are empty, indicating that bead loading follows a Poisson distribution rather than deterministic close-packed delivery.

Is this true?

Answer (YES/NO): NO